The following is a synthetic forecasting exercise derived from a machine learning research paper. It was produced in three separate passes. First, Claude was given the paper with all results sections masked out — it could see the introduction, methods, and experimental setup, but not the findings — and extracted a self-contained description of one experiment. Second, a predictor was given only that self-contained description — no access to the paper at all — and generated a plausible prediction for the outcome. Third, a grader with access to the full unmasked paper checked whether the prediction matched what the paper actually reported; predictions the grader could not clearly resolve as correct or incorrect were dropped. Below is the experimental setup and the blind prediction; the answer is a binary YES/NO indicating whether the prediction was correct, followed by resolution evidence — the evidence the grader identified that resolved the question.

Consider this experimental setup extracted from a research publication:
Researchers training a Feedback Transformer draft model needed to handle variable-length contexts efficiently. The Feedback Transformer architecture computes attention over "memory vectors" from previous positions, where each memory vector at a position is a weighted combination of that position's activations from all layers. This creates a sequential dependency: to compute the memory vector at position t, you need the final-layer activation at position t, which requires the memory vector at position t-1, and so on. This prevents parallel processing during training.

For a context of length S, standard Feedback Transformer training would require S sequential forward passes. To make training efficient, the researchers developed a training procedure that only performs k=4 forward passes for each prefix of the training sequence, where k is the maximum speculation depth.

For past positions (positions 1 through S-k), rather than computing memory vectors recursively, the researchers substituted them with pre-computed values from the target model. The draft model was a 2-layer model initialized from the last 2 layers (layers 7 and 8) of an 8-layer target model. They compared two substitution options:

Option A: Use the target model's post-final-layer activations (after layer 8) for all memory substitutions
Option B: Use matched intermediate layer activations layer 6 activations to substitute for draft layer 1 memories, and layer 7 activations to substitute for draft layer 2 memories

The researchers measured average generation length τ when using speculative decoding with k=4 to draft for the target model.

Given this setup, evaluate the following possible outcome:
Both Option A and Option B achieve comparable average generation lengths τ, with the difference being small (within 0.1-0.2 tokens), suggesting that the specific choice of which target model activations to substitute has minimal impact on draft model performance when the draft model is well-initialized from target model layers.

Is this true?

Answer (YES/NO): NO